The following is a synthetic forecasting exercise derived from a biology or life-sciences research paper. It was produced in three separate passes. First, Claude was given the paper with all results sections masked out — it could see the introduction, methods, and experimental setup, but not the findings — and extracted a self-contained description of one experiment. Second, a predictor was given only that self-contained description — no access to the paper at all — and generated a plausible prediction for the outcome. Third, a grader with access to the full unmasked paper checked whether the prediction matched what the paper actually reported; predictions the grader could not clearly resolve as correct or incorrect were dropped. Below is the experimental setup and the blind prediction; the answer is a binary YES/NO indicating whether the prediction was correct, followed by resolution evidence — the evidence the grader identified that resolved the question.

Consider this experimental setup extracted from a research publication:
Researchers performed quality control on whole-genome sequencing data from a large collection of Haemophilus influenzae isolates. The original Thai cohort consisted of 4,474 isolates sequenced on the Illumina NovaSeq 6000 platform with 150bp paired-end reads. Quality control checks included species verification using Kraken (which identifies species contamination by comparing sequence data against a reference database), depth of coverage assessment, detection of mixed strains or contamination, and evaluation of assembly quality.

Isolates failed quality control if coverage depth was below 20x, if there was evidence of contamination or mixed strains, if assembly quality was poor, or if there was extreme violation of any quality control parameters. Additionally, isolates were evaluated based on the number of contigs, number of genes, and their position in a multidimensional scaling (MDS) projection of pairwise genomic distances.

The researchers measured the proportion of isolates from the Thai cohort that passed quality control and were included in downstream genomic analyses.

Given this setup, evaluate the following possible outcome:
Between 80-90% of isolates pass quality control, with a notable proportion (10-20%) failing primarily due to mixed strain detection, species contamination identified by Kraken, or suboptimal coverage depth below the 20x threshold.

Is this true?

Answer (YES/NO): YES